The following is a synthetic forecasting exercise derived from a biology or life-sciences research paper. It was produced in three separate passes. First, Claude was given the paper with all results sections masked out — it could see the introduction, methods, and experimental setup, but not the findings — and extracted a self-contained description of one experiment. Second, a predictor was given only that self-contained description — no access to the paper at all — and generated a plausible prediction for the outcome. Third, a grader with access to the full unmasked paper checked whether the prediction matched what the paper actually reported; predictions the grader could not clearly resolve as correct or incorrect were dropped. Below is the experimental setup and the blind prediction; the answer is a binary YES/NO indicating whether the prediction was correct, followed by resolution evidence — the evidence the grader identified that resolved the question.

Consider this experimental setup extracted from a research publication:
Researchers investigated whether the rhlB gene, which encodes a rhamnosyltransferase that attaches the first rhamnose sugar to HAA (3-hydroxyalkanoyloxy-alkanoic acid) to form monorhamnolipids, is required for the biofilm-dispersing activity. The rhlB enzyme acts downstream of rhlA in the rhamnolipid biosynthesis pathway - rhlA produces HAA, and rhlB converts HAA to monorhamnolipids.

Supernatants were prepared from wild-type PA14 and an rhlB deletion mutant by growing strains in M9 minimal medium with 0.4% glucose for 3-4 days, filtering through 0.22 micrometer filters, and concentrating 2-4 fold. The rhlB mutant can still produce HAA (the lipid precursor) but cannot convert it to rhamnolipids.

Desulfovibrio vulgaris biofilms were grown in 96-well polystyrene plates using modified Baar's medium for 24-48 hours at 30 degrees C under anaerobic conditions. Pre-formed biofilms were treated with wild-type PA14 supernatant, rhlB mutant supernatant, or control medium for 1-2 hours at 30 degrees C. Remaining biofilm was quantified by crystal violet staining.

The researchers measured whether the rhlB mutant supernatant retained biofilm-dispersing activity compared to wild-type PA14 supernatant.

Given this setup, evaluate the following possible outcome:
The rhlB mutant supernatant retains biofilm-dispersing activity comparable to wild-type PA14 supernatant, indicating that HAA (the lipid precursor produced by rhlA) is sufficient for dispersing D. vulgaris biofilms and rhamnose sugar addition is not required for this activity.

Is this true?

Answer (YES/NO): NO